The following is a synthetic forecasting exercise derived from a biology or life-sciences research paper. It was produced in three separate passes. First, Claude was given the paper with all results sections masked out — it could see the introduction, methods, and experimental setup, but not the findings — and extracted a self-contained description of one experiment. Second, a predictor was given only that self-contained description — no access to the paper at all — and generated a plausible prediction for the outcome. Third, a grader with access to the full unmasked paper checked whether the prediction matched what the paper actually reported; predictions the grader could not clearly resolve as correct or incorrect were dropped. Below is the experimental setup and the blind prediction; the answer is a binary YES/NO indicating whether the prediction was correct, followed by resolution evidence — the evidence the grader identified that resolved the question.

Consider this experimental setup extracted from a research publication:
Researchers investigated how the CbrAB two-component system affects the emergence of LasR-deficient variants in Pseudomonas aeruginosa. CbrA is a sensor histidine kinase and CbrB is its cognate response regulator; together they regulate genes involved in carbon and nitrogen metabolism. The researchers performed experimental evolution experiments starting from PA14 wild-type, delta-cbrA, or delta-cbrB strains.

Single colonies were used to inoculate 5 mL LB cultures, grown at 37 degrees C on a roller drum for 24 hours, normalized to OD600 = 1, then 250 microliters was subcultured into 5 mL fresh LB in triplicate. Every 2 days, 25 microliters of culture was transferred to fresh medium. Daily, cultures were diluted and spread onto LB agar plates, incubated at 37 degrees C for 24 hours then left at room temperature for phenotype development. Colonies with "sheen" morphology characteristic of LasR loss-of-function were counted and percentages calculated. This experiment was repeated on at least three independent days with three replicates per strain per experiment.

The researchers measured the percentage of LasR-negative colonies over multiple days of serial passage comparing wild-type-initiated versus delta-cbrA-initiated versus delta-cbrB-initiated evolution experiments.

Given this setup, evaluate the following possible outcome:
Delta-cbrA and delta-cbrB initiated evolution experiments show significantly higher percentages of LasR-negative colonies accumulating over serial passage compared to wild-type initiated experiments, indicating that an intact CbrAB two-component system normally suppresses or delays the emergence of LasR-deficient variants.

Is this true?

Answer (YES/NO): NO